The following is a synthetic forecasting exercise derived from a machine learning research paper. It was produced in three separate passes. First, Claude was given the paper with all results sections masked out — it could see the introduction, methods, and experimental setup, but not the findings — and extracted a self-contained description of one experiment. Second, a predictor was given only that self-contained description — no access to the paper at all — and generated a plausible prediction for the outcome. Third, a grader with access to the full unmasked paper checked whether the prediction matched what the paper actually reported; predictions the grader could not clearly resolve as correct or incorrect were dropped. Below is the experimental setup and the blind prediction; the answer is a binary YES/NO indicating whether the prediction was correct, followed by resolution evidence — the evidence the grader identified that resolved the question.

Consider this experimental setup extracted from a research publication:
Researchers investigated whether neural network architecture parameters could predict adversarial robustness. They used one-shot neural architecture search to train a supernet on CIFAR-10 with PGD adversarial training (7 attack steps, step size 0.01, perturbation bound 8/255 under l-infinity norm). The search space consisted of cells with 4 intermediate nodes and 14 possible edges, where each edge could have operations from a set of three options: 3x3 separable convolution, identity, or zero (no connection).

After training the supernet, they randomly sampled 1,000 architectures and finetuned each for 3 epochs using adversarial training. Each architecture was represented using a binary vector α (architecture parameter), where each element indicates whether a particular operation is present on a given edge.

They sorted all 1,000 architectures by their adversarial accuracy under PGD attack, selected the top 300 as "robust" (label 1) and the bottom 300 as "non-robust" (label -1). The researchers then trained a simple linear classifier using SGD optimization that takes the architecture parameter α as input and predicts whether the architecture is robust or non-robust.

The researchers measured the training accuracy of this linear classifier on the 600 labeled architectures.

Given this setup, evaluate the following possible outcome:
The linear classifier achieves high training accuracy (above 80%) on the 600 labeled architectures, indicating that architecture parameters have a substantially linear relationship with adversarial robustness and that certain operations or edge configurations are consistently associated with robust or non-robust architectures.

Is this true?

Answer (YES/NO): YES